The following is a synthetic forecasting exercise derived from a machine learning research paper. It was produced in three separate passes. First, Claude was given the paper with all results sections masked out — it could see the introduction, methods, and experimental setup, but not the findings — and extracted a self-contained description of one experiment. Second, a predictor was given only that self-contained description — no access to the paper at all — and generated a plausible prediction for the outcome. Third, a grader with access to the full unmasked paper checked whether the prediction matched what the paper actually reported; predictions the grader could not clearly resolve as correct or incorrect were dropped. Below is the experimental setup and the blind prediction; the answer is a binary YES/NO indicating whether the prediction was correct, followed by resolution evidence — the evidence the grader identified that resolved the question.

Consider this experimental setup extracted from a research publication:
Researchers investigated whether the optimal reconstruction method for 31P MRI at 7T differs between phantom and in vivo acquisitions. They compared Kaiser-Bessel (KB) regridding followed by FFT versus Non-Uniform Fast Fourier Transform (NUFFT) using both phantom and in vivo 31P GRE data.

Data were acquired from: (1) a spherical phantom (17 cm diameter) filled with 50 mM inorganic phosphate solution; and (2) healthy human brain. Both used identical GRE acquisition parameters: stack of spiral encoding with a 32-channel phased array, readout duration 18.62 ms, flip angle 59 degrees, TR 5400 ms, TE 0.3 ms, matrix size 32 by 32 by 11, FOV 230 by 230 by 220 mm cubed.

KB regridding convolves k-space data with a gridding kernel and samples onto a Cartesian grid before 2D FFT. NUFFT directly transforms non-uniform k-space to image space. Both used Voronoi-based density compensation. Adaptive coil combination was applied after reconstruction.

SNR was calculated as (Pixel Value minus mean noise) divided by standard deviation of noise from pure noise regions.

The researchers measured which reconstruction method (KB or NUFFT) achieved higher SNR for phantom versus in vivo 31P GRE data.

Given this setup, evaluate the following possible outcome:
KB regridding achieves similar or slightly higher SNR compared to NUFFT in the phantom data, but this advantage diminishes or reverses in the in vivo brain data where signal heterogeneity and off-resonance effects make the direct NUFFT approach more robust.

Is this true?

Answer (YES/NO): NO